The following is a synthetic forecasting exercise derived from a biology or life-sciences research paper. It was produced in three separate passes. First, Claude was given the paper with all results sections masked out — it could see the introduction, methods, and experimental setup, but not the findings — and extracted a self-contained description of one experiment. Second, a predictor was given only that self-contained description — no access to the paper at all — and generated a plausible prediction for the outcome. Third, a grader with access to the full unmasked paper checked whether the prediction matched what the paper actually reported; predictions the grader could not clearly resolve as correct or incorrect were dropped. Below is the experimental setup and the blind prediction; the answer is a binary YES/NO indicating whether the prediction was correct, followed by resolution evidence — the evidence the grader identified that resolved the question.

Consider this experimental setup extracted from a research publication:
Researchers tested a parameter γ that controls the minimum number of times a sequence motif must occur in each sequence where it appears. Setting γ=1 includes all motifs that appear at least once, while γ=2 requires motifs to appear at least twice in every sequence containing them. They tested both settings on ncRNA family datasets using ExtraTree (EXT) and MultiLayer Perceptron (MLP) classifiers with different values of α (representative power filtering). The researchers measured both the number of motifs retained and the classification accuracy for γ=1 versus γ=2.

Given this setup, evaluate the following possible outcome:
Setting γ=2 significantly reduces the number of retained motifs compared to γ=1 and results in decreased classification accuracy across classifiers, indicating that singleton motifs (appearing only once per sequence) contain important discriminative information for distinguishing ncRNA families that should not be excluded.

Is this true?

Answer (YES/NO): NO